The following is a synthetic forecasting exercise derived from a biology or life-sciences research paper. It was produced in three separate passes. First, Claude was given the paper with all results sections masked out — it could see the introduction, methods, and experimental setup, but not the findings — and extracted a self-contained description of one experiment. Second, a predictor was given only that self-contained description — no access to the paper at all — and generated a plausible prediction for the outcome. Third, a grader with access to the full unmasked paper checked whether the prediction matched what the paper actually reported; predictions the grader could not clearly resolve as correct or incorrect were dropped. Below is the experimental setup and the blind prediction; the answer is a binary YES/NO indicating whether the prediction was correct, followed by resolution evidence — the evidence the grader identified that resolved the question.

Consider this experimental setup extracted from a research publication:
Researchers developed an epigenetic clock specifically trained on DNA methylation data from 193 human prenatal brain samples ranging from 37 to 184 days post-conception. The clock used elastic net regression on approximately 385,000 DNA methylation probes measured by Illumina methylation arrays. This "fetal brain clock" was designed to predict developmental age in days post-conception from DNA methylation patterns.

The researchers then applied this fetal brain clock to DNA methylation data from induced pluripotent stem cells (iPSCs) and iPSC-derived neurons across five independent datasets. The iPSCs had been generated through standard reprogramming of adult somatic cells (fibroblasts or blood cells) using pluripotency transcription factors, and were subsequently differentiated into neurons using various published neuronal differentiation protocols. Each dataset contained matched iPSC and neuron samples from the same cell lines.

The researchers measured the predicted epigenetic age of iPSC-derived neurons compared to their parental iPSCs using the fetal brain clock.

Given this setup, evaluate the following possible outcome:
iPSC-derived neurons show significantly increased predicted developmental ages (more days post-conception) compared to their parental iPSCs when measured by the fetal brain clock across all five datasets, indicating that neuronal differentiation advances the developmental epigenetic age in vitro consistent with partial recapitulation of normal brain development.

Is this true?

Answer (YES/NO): YES